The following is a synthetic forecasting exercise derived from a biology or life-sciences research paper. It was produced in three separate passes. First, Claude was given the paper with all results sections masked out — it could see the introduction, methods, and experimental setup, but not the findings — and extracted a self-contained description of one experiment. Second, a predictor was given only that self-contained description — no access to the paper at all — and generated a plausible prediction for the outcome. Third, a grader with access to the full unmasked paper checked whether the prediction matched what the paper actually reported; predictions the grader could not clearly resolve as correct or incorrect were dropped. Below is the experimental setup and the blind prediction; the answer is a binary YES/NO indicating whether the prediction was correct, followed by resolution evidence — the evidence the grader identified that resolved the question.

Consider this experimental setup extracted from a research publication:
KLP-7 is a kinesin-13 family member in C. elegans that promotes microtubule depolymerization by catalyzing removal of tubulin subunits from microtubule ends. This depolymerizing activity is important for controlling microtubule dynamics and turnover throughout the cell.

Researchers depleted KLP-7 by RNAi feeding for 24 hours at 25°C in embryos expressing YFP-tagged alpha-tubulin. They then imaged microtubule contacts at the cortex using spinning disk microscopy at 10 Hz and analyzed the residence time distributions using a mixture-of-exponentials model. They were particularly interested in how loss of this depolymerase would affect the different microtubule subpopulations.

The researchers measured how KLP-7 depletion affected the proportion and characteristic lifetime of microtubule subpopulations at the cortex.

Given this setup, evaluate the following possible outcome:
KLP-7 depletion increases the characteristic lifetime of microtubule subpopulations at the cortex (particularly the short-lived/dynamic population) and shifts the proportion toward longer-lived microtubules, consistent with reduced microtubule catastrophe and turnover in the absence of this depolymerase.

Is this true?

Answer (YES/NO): NO